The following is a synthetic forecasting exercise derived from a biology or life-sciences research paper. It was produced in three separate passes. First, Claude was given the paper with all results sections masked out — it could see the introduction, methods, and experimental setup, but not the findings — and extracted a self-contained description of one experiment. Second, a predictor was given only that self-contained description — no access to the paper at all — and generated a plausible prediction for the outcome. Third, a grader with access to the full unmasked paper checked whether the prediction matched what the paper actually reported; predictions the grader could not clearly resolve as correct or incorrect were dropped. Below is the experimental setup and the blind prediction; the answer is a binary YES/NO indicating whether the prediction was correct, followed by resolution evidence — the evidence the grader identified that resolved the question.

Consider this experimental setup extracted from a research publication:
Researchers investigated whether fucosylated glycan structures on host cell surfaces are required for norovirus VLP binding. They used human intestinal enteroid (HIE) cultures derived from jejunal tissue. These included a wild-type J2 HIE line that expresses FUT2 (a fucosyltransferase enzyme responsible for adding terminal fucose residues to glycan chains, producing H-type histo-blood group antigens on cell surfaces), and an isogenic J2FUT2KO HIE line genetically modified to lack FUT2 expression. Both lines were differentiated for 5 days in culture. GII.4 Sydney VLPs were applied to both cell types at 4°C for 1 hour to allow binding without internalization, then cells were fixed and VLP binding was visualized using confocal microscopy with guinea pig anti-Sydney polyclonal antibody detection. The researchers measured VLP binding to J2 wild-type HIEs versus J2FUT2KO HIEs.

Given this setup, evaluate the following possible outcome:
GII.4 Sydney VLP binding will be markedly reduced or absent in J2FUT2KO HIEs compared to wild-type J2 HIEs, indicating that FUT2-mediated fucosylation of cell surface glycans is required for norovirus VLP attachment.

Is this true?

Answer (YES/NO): NO